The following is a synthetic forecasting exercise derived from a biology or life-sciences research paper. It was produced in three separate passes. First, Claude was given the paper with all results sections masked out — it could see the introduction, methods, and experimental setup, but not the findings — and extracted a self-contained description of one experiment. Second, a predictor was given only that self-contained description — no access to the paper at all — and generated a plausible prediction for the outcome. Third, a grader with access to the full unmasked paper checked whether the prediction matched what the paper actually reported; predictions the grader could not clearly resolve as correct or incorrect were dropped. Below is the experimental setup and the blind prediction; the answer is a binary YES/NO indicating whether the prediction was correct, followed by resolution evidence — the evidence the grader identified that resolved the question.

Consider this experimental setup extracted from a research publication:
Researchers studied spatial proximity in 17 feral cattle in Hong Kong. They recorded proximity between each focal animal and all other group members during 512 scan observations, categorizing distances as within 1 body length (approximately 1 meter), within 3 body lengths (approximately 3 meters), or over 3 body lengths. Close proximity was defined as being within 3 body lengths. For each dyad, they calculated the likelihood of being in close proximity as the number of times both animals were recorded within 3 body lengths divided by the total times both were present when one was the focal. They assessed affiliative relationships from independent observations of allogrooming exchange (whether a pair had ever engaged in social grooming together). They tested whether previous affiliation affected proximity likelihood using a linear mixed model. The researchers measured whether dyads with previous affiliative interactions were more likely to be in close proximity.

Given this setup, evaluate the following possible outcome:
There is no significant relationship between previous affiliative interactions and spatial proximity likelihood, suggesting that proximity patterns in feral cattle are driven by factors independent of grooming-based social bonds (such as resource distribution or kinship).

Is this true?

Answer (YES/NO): YES